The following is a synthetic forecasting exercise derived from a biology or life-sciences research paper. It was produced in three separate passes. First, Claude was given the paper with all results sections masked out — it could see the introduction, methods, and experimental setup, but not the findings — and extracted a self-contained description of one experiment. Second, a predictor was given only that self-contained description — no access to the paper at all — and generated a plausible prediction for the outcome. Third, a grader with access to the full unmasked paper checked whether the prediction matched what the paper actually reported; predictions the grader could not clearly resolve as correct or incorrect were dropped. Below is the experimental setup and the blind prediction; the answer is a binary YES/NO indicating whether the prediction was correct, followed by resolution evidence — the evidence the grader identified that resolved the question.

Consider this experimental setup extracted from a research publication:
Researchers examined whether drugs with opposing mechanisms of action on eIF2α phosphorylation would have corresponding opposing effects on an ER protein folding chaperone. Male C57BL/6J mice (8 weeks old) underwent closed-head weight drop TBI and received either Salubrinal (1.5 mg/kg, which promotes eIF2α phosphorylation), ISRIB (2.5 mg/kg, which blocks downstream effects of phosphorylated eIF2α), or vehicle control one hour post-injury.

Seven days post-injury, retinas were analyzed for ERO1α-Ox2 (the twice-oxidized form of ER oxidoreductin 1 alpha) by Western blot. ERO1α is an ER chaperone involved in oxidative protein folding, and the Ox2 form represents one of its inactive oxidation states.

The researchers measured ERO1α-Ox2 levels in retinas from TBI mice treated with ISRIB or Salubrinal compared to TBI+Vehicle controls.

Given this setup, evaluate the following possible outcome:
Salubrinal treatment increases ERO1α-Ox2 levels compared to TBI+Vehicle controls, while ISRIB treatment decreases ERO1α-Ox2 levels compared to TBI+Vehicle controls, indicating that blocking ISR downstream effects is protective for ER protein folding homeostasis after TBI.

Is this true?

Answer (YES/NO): NO